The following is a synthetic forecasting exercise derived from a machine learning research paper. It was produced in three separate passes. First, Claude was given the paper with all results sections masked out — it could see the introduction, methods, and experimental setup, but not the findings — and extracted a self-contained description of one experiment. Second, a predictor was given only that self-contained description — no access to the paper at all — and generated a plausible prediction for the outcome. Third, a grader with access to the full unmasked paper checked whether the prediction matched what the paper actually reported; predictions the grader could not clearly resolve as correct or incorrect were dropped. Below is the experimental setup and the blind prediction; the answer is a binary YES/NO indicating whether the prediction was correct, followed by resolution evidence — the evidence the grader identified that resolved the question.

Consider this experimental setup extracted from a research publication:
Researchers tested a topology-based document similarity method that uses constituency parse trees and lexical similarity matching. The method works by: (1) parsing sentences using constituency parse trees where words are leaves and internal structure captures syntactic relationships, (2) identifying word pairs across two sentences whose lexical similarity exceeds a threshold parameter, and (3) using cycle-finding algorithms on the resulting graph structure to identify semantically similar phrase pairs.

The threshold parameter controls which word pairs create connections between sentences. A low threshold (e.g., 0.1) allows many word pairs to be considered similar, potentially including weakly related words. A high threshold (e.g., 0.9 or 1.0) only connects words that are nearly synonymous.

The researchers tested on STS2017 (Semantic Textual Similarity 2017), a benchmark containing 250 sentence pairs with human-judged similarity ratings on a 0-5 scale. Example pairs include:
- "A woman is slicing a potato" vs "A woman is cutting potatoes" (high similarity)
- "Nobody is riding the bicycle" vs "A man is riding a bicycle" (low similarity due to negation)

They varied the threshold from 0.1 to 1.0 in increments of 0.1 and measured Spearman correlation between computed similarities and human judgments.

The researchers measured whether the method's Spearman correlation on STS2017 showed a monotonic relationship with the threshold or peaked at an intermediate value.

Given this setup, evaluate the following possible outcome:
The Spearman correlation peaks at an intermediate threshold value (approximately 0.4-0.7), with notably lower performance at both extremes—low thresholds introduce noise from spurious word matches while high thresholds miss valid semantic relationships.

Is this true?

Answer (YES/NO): NO